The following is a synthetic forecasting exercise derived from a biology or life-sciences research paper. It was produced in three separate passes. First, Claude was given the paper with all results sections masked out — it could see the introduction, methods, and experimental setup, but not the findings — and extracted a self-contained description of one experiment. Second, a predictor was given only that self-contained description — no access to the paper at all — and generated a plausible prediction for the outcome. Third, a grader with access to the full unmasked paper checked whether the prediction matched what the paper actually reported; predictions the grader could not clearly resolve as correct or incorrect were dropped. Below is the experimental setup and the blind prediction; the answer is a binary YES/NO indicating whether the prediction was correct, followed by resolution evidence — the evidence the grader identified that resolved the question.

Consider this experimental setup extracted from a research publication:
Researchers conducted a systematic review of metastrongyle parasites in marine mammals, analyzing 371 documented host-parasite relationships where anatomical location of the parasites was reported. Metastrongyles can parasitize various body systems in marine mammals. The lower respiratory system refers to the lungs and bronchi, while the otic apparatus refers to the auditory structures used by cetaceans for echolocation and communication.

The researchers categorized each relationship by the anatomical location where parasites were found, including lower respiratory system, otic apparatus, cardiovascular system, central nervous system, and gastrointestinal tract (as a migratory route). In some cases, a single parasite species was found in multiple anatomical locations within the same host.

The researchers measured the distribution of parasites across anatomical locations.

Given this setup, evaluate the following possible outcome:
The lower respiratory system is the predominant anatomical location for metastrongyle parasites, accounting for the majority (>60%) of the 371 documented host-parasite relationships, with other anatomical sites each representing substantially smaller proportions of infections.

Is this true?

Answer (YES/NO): YES